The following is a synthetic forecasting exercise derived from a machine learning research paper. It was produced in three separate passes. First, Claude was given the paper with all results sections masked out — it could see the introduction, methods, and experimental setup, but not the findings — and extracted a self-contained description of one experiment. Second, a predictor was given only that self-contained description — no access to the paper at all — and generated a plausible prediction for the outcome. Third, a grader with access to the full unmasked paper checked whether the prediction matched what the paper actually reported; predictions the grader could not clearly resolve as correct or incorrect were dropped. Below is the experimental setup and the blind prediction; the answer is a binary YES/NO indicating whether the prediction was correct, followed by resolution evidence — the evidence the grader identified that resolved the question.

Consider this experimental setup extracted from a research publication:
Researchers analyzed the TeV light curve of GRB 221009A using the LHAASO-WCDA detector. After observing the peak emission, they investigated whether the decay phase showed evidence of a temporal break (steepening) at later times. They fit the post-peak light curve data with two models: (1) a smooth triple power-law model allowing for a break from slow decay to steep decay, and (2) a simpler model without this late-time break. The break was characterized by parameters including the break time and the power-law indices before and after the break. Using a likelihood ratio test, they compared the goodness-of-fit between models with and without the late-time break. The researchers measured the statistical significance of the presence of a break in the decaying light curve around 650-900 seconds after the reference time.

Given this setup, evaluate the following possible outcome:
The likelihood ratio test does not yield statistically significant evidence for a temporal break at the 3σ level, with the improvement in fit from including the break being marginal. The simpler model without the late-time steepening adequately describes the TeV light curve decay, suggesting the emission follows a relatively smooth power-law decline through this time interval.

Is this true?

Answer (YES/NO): NO